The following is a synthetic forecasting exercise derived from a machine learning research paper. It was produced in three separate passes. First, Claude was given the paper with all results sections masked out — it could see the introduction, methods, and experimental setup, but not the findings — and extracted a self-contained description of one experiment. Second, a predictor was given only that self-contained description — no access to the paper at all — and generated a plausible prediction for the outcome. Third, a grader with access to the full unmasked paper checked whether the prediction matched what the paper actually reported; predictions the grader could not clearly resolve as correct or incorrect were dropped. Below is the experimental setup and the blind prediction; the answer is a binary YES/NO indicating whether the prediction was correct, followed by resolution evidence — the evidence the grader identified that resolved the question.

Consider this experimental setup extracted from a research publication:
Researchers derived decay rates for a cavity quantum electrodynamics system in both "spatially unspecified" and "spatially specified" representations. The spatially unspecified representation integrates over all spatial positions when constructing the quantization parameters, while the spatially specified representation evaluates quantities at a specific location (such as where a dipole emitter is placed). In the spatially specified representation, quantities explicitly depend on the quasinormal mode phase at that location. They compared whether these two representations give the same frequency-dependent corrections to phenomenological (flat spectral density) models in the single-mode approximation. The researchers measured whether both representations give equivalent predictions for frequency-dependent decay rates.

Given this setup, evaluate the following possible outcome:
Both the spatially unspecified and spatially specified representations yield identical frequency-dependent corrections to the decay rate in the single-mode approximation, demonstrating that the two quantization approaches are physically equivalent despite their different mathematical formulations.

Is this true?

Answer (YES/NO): NO